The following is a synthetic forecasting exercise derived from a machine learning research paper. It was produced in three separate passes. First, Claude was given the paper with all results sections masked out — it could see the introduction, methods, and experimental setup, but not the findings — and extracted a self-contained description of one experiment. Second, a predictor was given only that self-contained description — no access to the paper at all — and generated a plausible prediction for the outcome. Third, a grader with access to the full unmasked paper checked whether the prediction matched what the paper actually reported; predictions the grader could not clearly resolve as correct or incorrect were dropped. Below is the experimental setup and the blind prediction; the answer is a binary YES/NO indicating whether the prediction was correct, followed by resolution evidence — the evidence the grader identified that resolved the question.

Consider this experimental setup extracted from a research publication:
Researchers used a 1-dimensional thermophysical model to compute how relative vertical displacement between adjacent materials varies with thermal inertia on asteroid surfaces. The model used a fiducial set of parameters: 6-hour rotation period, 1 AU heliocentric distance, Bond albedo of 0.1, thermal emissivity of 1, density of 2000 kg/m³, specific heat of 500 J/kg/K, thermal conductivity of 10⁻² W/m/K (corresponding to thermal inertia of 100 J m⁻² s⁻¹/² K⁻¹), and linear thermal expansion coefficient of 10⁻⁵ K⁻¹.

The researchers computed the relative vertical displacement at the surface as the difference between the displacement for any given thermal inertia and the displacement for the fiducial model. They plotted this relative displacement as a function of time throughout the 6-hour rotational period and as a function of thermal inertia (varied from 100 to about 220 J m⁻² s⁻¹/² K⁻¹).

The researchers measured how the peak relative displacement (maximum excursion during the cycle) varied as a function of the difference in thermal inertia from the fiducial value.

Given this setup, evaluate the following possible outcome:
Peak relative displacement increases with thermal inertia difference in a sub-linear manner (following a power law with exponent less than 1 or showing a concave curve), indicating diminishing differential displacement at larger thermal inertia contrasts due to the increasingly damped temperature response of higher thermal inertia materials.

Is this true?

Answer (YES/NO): YES